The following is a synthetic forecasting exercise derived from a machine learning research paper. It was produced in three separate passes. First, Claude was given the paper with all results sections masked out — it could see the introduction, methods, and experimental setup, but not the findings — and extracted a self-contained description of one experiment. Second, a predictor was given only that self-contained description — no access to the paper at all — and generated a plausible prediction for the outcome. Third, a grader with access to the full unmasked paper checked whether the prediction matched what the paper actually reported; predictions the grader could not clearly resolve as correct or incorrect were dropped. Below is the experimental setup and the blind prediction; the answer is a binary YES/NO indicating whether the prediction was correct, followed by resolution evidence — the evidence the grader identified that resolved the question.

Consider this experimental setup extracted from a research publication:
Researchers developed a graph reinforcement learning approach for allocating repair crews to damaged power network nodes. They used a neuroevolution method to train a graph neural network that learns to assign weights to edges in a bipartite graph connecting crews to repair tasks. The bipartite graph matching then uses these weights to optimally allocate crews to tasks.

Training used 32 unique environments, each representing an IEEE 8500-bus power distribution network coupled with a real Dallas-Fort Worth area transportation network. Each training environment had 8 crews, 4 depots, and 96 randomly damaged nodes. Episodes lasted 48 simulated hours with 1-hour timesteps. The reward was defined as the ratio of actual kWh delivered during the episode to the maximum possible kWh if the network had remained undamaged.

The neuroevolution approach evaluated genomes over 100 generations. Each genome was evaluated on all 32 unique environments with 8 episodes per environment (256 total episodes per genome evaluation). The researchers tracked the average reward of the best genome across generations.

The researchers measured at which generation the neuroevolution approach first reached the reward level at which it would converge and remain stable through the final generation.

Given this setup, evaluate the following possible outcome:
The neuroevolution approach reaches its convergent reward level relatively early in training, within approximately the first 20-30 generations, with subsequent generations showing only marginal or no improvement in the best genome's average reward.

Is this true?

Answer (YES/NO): NO